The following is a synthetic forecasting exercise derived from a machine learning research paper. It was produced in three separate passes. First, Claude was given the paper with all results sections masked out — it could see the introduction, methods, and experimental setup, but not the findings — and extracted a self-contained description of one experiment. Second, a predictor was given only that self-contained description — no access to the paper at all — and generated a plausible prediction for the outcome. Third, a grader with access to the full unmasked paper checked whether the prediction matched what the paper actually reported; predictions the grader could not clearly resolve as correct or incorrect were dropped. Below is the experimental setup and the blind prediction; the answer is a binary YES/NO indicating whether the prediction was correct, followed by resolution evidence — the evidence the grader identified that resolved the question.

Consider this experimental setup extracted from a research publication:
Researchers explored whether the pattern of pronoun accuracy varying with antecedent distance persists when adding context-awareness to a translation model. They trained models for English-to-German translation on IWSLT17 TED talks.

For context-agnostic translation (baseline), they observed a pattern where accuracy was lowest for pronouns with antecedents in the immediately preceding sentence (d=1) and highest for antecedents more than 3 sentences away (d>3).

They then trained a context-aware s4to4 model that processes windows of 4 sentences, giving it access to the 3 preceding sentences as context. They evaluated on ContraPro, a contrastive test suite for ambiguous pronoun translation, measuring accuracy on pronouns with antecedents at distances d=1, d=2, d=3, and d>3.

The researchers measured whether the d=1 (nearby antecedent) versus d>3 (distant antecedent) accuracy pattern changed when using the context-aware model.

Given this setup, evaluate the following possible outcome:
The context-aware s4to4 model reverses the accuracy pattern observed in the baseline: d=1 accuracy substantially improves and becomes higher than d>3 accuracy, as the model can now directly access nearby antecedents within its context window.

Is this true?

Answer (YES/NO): NO